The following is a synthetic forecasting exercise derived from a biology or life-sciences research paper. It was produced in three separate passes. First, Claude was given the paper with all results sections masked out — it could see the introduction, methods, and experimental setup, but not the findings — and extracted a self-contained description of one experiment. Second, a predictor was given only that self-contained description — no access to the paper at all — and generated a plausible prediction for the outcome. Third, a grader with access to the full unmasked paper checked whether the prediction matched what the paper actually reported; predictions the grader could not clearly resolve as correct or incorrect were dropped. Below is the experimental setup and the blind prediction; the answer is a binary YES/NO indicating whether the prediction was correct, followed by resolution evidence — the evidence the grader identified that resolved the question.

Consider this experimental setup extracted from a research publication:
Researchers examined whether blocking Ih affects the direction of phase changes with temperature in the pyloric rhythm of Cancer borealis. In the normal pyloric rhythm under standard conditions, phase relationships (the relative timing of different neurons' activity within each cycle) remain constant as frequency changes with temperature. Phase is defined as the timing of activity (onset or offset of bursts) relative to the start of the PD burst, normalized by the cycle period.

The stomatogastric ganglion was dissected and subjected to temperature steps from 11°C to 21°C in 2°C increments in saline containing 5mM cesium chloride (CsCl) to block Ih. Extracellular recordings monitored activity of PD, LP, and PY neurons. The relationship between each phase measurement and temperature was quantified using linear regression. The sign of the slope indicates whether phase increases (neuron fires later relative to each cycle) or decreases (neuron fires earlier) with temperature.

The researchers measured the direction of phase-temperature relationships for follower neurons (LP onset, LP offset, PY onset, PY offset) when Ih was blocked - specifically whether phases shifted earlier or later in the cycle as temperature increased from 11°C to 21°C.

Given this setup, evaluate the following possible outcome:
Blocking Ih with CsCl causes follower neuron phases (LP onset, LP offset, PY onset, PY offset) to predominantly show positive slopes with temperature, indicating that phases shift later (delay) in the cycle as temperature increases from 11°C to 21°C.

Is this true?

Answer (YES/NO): NO